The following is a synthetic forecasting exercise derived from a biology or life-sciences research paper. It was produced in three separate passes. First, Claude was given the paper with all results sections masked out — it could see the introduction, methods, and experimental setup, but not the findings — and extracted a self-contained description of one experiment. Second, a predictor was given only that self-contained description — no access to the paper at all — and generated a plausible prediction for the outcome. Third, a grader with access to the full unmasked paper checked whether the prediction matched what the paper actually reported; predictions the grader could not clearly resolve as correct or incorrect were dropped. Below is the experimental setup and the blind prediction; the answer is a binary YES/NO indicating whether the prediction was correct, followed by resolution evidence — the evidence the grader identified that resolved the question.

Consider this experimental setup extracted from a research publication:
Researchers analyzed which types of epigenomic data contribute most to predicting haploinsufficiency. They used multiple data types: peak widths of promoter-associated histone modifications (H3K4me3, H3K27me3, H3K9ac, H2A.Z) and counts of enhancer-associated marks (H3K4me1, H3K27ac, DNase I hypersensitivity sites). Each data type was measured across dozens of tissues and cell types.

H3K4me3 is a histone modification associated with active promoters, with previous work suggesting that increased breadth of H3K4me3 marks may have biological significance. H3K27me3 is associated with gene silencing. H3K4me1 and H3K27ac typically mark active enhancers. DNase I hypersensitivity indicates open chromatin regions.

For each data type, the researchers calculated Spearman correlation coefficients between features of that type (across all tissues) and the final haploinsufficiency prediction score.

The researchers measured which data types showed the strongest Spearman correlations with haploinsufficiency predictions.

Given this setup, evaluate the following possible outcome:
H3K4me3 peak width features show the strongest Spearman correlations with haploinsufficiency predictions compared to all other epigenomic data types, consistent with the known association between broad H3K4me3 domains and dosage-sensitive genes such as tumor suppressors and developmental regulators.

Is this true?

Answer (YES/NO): YES